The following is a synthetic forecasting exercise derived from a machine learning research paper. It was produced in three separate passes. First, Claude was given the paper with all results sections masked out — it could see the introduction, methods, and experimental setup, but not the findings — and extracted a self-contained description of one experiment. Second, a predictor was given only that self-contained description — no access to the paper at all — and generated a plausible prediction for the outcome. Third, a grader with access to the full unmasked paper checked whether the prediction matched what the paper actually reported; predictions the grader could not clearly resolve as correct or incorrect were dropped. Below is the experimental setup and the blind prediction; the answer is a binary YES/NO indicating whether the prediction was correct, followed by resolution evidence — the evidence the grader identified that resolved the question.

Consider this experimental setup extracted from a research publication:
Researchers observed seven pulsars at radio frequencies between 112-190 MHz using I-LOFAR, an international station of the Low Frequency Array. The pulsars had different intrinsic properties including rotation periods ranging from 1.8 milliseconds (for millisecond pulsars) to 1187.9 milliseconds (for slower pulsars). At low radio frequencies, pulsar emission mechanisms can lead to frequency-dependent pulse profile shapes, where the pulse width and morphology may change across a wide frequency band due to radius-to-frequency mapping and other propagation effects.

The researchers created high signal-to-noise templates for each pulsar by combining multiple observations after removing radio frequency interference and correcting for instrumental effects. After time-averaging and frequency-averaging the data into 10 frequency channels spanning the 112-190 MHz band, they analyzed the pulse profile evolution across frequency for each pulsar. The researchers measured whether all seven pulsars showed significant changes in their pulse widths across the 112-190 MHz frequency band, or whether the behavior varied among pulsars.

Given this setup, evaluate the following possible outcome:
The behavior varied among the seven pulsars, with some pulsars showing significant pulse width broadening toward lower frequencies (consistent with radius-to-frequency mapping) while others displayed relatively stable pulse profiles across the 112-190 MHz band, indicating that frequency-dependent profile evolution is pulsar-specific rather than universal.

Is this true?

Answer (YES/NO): YES